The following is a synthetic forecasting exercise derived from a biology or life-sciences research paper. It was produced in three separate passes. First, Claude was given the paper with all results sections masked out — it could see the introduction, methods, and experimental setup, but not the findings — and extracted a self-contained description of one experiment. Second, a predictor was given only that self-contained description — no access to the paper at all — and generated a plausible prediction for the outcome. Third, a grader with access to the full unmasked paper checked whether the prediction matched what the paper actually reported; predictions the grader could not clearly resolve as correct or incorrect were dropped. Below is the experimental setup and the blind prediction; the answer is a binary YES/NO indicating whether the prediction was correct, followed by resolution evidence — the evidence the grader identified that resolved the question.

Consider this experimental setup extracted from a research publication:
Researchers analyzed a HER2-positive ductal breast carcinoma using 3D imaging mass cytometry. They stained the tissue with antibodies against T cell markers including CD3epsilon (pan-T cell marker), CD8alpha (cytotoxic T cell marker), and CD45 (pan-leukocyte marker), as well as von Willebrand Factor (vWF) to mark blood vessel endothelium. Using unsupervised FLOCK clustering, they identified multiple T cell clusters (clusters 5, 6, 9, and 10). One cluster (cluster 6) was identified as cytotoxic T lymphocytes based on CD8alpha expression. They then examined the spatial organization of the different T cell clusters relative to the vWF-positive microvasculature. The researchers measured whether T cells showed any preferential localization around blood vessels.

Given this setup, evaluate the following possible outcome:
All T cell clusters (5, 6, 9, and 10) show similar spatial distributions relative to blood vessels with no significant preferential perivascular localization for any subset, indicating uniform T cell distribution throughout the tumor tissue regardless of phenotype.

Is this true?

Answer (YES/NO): NO